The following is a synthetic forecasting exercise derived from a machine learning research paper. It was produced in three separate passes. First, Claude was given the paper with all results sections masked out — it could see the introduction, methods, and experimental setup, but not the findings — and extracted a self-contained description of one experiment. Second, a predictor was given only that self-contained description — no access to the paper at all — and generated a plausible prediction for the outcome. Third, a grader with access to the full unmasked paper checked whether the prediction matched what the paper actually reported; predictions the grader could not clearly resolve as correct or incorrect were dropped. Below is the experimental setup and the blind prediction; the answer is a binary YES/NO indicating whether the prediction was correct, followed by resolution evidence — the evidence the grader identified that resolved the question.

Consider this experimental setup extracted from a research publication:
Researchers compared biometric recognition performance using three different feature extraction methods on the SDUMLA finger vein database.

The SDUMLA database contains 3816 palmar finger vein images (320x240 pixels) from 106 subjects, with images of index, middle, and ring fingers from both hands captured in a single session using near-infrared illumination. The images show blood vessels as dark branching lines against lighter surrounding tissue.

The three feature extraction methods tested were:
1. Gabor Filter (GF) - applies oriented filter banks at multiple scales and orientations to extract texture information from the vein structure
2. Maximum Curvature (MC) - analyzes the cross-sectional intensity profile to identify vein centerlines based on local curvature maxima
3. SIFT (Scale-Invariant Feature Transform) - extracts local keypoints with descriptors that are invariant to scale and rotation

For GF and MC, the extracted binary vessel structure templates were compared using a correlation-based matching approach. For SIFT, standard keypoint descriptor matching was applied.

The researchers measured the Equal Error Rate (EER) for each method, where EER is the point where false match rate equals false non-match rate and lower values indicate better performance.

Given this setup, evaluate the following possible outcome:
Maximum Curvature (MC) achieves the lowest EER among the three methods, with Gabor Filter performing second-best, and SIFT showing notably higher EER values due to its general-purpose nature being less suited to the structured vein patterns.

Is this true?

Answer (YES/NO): NO